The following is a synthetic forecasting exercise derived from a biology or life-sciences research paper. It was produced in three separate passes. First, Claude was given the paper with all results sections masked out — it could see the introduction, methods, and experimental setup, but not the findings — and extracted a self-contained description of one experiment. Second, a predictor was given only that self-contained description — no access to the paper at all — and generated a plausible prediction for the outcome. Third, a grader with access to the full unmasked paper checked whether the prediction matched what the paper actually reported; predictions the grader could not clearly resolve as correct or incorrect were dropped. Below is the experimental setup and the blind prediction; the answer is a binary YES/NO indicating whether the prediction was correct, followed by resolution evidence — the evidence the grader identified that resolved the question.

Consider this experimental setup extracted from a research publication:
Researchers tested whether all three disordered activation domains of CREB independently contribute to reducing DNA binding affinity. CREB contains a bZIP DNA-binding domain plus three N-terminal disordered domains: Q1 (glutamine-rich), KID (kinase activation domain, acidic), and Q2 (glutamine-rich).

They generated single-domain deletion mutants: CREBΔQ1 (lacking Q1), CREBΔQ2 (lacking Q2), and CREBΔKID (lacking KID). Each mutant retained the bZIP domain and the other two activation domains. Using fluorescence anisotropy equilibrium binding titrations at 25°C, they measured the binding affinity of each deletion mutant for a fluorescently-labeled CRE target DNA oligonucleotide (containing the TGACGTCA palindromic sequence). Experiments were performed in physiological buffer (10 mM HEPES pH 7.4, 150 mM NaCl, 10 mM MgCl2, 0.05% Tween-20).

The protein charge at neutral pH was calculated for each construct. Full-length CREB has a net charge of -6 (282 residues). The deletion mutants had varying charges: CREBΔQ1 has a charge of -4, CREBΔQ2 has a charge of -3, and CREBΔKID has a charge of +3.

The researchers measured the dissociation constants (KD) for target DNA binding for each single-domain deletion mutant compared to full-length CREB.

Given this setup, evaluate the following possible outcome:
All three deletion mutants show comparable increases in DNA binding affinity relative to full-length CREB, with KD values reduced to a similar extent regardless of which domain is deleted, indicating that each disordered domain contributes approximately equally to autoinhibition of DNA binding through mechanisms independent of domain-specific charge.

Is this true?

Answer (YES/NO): NO